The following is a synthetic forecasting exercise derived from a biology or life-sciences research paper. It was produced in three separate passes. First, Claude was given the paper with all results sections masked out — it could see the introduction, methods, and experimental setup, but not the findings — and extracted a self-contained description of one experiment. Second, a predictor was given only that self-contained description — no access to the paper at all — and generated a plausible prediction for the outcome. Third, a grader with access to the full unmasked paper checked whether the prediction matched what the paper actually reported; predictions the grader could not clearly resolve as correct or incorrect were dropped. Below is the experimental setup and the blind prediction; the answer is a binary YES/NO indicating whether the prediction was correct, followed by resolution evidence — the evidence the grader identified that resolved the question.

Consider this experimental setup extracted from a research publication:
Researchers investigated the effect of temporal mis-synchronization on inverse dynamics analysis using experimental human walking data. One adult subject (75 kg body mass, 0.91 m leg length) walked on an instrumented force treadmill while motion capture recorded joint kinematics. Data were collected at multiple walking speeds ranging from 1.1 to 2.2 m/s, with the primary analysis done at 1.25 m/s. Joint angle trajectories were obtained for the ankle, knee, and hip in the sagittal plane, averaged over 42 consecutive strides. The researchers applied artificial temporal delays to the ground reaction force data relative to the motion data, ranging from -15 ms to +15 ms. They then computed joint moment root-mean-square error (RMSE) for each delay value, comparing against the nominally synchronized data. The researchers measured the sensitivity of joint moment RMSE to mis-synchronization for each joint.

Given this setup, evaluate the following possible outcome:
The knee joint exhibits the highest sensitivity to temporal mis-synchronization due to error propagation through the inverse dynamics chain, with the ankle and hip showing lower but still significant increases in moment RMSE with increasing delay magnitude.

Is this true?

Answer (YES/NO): NO